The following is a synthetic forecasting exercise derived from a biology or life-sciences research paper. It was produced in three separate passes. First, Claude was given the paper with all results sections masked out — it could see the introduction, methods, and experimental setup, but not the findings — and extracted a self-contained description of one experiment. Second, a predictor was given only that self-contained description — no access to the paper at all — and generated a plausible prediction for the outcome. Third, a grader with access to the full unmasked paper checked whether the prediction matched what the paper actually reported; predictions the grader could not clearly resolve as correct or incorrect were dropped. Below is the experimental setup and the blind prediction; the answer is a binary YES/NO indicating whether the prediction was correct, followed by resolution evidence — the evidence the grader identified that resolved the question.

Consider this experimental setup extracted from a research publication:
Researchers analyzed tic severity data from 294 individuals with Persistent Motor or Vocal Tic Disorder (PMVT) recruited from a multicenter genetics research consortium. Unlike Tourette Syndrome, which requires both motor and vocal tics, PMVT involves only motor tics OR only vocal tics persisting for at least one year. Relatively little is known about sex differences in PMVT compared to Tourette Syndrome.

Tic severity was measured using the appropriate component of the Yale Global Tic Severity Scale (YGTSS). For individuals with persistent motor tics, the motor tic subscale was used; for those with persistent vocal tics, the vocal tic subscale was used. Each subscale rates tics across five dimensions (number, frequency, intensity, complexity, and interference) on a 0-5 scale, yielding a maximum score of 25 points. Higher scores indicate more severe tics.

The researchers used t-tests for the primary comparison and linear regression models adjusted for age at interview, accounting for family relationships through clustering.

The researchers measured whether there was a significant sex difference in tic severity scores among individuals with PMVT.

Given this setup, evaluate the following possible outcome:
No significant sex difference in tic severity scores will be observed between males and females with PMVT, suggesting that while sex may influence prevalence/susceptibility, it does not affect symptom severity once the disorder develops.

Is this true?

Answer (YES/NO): YES